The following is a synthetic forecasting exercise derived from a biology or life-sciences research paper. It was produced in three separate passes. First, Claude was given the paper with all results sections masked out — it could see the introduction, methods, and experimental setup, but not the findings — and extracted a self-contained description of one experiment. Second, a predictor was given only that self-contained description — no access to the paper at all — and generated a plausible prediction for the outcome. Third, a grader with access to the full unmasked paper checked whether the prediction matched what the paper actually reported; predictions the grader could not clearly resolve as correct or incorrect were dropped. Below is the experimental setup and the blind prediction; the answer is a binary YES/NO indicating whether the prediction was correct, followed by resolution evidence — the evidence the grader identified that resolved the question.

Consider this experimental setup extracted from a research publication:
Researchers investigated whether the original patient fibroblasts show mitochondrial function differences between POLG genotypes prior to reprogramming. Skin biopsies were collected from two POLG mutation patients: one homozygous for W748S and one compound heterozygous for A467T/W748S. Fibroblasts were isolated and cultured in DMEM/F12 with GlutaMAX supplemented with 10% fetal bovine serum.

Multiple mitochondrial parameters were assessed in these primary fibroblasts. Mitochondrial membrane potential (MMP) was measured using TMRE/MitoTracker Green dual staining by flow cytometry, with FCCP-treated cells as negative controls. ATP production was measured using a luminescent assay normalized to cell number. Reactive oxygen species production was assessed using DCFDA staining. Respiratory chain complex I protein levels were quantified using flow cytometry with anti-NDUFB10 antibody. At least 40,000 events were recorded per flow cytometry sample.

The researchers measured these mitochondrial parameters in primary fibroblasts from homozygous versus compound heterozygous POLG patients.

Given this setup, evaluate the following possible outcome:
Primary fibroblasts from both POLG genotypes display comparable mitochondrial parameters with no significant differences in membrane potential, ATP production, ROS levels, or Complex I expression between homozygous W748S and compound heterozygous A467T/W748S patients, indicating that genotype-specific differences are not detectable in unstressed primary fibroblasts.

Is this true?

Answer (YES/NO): YES